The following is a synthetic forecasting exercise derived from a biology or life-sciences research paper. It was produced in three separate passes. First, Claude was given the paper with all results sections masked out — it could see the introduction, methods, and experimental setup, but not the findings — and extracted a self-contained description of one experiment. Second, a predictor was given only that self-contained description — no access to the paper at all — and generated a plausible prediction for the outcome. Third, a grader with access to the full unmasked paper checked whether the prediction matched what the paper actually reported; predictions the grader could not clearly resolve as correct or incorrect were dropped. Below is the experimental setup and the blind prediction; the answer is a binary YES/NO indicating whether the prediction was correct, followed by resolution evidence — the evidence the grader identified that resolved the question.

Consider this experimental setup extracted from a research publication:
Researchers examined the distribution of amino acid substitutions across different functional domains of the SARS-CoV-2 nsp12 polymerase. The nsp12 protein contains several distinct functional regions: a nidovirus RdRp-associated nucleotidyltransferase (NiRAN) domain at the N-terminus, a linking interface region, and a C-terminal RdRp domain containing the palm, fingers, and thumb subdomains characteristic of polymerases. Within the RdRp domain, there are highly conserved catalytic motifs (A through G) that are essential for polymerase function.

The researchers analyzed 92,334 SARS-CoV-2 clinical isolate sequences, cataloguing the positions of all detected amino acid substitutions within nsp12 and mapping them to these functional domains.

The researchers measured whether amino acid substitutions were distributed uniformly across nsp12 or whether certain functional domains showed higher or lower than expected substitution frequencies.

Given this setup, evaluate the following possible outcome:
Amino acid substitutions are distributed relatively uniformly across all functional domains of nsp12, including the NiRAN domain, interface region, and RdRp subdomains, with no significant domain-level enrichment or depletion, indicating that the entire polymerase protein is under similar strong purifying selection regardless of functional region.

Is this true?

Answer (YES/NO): NO